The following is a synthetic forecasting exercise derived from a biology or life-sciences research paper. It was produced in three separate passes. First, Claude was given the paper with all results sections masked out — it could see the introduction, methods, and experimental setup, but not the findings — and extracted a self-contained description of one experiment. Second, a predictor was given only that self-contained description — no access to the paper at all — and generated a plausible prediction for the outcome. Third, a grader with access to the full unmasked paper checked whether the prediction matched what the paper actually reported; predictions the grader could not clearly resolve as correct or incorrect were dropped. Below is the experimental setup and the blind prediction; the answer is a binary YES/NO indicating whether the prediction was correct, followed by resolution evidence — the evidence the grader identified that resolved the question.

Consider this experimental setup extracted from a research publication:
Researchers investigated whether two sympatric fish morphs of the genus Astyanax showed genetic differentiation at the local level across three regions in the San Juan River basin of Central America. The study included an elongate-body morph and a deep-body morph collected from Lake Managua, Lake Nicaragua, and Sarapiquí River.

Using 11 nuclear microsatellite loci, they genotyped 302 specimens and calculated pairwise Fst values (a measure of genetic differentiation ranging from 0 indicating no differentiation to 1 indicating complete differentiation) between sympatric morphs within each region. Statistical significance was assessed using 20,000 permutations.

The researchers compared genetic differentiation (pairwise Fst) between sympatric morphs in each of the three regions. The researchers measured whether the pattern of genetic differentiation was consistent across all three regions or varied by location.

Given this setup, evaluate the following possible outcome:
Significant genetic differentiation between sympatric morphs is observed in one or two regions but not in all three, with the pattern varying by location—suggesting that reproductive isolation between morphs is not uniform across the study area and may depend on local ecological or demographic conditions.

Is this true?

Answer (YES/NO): YES